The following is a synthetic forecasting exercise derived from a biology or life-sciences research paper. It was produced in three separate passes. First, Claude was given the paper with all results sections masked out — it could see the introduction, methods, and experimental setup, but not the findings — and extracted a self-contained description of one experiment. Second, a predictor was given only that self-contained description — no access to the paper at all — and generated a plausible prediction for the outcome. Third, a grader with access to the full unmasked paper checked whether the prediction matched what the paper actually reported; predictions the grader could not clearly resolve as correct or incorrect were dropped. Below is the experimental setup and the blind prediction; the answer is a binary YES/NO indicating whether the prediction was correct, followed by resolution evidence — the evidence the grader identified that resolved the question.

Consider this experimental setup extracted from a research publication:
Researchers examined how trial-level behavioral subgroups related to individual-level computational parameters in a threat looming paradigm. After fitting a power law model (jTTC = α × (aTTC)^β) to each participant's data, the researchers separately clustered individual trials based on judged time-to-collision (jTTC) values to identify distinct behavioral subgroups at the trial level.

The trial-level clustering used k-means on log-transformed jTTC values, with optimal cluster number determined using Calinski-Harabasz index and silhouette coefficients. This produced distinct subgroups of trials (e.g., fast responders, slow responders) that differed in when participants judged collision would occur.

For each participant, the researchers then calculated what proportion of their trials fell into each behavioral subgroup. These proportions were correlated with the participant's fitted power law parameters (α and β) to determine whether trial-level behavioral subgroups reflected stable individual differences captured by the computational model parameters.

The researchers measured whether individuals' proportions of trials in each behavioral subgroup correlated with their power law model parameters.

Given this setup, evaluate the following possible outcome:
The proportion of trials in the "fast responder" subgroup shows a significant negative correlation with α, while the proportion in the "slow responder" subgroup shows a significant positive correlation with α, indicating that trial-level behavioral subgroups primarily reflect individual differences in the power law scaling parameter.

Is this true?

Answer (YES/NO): NO